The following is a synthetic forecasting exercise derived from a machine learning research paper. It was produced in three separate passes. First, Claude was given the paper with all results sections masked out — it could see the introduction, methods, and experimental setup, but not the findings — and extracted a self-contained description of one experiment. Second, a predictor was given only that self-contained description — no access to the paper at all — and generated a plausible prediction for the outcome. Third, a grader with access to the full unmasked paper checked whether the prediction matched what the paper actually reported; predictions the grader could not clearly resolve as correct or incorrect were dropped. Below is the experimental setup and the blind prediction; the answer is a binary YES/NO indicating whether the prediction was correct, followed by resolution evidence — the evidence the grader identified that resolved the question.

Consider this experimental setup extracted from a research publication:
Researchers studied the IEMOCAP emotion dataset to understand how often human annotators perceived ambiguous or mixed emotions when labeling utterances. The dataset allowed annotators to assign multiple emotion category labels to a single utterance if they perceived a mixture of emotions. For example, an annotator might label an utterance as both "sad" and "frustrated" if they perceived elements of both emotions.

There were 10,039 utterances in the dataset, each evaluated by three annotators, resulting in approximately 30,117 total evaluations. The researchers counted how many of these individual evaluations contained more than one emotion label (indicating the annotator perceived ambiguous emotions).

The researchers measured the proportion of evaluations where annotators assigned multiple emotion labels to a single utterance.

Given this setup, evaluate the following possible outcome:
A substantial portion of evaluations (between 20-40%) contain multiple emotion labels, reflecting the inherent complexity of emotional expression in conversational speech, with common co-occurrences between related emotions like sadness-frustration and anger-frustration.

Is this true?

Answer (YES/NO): NO